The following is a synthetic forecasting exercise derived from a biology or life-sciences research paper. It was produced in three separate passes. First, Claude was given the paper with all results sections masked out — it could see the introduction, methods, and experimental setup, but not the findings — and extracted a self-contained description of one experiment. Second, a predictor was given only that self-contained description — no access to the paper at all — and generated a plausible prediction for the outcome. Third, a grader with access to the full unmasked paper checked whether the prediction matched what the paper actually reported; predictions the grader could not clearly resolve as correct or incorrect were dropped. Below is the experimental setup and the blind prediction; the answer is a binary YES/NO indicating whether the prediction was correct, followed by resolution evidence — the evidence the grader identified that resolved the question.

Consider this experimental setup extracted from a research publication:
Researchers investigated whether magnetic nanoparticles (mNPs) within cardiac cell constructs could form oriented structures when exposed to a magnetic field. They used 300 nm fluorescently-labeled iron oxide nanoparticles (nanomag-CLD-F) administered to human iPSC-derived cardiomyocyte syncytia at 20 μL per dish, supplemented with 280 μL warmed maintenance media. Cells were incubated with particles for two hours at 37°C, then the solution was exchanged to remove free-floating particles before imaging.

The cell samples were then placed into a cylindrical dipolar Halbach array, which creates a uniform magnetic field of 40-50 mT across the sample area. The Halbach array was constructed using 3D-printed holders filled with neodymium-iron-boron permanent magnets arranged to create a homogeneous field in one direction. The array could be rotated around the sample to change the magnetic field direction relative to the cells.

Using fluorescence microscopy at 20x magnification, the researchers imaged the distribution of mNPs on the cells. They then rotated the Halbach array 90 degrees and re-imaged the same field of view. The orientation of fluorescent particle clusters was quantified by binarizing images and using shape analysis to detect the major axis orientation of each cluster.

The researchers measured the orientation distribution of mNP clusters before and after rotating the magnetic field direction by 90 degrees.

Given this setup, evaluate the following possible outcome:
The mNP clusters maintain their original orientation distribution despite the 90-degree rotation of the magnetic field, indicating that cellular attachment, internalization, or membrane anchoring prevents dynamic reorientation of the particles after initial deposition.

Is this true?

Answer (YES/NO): NO